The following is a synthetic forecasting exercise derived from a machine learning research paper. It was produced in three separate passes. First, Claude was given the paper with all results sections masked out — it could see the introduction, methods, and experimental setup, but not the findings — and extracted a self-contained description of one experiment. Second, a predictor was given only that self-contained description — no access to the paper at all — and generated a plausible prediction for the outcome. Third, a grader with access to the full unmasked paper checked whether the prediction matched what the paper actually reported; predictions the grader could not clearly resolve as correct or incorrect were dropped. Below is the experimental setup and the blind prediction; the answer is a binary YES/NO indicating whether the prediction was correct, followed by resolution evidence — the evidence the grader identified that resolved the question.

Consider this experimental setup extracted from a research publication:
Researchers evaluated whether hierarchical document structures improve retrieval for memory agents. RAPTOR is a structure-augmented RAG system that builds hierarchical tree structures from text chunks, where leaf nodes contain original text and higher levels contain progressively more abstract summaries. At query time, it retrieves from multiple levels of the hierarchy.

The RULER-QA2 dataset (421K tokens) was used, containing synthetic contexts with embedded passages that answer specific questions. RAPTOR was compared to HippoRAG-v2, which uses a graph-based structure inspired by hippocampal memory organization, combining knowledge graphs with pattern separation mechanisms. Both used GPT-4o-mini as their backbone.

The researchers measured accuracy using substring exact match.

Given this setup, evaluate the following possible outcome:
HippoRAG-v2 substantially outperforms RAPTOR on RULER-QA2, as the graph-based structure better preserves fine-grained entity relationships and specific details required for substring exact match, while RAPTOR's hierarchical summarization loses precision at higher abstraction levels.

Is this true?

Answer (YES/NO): YES